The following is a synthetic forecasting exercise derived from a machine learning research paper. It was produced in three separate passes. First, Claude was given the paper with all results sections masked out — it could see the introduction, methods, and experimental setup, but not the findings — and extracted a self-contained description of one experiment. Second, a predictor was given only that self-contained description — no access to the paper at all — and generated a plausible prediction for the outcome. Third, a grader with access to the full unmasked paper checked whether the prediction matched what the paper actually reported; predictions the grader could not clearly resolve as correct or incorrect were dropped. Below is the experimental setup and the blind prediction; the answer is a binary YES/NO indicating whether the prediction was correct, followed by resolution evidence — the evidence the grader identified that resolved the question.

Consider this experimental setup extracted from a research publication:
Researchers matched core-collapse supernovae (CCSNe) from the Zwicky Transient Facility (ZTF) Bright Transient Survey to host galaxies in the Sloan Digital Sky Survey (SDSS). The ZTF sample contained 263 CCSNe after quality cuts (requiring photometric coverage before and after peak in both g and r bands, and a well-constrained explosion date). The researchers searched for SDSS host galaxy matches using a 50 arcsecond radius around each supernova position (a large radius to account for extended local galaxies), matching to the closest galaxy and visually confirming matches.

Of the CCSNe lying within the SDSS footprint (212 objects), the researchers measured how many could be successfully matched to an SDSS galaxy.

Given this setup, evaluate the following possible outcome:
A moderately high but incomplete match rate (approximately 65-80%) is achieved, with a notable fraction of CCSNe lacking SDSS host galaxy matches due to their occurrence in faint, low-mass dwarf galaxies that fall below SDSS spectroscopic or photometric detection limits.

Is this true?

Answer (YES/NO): NO